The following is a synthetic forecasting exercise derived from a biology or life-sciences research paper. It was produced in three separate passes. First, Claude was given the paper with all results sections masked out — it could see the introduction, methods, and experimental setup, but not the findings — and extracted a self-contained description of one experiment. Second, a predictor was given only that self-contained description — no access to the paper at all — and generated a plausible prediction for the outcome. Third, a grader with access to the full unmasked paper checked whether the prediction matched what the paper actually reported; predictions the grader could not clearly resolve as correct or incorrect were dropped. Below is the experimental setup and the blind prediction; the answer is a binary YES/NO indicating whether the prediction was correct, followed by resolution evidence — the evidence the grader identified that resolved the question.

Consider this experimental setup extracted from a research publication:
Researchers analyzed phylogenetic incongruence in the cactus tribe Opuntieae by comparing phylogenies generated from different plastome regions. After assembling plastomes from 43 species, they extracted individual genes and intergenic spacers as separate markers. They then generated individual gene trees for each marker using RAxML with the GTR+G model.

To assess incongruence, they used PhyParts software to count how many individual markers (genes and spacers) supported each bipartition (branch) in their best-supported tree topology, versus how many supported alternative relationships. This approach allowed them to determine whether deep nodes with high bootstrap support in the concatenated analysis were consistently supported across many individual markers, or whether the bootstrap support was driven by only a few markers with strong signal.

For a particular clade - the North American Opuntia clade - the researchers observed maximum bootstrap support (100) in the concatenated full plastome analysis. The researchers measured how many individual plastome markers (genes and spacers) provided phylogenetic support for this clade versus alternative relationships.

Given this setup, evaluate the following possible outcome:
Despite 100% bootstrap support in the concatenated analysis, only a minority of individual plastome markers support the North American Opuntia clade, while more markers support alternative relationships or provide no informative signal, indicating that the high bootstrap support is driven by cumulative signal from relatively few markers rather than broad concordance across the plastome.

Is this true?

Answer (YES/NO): YES